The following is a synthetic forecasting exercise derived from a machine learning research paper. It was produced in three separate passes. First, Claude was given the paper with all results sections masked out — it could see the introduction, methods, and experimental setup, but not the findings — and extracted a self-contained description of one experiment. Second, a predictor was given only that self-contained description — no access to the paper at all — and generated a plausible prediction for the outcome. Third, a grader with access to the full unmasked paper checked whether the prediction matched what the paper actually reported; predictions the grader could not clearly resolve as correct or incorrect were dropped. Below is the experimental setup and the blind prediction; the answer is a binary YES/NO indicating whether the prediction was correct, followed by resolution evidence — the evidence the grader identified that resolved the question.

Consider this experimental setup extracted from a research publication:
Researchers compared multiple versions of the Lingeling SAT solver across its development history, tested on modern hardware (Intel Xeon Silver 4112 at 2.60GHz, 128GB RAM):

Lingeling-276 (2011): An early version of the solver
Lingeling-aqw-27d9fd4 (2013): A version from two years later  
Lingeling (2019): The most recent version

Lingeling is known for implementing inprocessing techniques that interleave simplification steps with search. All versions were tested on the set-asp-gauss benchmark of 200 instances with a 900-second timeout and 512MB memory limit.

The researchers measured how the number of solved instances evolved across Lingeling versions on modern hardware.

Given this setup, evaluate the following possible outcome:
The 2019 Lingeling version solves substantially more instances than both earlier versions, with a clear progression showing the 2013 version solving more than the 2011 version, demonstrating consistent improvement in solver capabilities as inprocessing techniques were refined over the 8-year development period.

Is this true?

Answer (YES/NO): NO